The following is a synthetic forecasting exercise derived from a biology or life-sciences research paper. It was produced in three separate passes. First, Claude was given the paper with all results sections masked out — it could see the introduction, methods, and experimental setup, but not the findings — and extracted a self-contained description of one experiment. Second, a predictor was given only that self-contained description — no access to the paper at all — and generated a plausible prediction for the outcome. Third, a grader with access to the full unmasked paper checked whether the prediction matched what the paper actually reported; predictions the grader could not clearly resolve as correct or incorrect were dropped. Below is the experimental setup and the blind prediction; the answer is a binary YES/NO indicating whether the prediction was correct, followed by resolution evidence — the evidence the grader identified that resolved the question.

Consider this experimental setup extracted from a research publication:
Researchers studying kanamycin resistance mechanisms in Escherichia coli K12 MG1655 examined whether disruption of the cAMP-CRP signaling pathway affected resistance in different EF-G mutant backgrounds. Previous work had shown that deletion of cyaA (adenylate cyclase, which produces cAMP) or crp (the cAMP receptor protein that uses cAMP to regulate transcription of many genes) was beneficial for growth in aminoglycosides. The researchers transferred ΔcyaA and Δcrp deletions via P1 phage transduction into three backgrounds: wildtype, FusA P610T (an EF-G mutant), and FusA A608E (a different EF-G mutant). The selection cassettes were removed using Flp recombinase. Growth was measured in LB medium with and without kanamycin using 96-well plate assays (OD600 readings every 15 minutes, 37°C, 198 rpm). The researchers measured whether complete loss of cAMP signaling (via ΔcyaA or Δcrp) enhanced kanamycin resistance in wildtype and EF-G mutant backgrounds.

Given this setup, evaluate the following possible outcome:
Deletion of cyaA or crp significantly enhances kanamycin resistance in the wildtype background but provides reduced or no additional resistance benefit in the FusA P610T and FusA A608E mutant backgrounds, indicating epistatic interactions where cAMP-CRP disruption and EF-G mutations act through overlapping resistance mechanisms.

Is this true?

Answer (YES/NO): NO